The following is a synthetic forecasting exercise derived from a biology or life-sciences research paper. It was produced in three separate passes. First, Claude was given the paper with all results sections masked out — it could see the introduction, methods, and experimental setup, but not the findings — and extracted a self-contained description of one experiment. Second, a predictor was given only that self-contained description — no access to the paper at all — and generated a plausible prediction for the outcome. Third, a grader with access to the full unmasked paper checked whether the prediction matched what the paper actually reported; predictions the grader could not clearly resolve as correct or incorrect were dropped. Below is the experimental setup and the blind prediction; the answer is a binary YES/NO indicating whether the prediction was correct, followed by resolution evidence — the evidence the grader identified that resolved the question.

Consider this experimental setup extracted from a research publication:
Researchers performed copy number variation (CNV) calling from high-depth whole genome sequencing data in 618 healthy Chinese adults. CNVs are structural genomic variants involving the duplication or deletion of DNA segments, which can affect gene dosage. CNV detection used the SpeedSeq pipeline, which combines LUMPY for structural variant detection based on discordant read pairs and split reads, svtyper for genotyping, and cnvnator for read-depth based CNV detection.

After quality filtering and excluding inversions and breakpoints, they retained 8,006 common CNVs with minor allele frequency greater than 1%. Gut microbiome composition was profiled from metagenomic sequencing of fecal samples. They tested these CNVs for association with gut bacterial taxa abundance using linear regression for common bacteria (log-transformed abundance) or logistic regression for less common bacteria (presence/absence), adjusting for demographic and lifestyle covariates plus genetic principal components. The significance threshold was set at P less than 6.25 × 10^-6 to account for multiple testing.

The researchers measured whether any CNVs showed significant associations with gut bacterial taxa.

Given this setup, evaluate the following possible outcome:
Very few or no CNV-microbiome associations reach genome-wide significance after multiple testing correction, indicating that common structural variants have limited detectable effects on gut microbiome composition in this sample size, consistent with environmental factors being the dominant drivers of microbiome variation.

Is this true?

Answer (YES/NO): NO